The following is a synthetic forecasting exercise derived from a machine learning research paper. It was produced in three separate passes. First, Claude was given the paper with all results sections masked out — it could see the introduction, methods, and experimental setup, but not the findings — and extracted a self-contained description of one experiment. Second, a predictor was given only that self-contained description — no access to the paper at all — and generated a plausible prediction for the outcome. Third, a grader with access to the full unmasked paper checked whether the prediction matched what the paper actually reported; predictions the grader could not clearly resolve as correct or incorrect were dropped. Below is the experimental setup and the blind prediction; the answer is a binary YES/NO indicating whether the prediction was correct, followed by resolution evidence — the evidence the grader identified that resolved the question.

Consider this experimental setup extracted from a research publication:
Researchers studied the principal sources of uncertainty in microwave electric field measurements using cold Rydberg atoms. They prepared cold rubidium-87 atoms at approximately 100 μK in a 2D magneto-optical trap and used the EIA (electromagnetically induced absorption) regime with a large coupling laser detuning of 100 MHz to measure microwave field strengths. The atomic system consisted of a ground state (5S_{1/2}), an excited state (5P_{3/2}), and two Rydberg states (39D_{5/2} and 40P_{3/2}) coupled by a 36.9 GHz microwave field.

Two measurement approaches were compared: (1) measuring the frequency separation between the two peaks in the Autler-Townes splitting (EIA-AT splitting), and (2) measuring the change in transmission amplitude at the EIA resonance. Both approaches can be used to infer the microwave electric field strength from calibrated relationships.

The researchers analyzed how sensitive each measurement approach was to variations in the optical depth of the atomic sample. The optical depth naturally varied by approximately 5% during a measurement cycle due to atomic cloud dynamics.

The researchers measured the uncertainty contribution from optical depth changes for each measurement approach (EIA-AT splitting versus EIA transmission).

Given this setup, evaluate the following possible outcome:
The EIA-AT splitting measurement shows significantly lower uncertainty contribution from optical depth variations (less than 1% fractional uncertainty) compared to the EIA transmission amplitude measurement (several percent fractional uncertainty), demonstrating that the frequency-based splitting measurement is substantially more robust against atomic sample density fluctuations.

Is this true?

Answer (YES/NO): NO